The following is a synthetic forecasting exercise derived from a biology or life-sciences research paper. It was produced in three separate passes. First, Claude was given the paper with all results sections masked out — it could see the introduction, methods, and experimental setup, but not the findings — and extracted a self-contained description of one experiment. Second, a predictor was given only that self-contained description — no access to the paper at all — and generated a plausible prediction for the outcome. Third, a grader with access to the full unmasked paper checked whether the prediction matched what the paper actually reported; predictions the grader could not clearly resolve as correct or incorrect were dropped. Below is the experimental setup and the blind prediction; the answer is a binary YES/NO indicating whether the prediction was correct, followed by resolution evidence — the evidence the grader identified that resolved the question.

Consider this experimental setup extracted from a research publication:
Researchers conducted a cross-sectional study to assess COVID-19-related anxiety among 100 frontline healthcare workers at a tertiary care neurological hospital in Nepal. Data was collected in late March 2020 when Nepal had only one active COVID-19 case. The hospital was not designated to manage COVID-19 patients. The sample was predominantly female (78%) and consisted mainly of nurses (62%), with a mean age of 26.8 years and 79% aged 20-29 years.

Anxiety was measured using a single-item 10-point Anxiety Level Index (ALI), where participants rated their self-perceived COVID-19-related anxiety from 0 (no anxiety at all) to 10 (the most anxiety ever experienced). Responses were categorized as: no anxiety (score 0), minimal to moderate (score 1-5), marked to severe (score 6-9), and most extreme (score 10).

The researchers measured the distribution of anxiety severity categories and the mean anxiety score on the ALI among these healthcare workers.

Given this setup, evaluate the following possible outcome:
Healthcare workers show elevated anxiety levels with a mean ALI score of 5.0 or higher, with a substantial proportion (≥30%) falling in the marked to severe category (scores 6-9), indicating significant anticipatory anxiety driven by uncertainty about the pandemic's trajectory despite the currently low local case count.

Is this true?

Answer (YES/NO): YES